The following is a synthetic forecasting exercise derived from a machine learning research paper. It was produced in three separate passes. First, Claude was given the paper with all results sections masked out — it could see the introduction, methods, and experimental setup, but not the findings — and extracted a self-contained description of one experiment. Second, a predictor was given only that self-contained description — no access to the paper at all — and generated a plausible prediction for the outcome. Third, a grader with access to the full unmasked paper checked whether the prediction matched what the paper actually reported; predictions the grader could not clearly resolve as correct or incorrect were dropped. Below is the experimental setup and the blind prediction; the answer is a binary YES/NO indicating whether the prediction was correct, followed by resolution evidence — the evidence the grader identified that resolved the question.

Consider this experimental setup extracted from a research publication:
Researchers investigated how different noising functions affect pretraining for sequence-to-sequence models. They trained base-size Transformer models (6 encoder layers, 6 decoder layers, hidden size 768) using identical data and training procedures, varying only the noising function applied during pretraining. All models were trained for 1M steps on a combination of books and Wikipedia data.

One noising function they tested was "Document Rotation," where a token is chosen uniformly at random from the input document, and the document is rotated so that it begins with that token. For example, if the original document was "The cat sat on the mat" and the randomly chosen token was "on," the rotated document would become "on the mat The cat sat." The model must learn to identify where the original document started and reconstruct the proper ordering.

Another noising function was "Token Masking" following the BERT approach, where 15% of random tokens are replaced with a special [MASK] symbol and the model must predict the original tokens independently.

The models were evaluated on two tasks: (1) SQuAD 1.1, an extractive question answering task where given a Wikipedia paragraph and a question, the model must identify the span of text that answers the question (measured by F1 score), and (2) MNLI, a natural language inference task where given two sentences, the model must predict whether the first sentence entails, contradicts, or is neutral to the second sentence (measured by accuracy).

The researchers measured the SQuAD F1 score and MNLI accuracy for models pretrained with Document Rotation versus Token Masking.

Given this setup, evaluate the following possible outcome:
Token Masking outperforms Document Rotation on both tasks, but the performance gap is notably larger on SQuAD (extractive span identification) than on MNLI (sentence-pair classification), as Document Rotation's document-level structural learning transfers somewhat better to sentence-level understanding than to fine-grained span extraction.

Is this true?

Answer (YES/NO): YES